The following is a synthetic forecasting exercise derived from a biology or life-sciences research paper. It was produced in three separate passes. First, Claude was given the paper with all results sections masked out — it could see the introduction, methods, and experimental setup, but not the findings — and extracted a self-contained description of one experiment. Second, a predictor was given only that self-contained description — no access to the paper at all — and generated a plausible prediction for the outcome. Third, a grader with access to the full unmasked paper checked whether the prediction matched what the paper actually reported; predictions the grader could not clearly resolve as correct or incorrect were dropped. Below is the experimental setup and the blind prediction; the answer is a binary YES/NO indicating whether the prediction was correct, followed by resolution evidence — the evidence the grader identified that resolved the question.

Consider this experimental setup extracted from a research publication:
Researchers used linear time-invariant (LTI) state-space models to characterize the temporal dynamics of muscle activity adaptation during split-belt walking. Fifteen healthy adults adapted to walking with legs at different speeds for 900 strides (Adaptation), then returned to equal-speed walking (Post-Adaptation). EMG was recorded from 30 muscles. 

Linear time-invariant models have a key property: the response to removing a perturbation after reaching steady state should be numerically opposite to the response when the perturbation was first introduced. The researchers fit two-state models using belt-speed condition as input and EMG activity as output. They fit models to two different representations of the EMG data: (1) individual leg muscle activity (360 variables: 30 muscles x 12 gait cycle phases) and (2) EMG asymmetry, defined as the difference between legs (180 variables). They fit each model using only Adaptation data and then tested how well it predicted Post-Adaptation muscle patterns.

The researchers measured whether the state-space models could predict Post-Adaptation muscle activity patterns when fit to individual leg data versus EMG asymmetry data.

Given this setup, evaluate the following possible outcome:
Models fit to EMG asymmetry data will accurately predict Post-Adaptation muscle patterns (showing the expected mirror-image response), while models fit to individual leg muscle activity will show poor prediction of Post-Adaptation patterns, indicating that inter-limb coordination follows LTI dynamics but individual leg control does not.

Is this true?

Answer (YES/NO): YES